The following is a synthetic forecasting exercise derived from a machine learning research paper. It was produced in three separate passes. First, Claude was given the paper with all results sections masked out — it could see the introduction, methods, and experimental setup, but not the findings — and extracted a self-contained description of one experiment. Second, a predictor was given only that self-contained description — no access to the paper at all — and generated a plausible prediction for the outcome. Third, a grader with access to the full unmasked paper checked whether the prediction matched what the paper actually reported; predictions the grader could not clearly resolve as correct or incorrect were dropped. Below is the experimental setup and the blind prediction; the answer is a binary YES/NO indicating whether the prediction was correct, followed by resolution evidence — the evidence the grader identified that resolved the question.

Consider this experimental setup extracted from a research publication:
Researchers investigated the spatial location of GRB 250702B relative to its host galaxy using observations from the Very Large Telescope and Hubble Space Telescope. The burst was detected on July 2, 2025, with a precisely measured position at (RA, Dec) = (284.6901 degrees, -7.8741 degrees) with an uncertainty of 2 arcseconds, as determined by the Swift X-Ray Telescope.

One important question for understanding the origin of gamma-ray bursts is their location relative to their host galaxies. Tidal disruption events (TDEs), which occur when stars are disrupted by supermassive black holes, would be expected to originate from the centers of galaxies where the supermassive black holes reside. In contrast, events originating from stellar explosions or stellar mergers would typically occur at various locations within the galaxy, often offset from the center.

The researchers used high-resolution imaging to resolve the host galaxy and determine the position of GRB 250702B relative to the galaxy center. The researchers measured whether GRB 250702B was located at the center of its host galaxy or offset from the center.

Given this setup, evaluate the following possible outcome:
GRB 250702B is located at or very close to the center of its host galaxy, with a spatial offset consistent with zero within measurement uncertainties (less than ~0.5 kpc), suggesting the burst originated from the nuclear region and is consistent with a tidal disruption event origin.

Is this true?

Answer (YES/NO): NO